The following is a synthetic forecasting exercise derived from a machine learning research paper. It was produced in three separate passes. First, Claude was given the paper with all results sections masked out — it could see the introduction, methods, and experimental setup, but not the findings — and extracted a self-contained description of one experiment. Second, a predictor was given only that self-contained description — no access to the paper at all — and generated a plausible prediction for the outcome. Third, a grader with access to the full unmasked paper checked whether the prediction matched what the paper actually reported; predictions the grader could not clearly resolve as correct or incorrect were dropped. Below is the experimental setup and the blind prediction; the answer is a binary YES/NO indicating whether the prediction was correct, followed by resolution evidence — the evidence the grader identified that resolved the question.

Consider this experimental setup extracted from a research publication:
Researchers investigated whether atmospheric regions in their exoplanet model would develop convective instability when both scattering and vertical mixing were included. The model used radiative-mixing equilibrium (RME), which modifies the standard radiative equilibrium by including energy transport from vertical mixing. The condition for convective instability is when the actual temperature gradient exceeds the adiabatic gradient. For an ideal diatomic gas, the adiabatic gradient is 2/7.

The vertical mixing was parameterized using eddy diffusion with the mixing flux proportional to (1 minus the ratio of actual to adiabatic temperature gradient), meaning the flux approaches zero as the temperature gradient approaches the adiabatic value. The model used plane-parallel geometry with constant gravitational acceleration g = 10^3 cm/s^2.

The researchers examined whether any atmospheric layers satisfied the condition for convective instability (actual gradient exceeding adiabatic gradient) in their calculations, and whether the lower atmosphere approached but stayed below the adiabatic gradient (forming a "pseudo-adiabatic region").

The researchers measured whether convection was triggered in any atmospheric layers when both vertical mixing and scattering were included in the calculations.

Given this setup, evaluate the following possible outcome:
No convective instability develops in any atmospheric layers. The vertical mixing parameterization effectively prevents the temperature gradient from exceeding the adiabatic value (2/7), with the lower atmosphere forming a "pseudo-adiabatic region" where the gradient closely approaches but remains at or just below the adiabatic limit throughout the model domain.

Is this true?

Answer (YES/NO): YES